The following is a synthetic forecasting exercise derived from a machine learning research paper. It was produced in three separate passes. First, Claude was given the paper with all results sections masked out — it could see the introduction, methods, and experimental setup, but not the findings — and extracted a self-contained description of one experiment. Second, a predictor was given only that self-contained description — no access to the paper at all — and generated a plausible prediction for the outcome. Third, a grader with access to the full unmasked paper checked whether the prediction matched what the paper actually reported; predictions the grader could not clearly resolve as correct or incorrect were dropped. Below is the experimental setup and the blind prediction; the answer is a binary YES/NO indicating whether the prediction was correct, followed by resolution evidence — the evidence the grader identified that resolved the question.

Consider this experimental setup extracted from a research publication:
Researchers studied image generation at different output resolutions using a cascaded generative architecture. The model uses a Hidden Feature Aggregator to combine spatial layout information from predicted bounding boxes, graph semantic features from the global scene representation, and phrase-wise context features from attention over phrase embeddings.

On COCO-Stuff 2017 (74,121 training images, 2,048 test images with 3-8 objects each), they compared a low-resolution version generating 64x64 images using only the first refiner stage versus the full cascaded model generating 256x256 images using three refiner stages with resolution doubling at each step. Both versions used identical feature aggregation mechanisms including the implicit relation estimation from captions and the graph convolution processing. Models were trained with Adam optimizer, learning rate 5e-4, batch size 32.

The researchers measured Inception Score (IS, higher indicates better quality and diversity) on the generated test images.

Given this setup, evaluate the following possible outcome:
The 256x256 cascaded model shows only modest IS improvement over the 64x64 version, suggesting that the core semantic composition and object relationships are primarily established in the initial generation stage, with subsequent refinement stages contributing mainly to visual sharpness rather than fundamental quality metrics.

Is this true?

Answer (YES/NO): NO